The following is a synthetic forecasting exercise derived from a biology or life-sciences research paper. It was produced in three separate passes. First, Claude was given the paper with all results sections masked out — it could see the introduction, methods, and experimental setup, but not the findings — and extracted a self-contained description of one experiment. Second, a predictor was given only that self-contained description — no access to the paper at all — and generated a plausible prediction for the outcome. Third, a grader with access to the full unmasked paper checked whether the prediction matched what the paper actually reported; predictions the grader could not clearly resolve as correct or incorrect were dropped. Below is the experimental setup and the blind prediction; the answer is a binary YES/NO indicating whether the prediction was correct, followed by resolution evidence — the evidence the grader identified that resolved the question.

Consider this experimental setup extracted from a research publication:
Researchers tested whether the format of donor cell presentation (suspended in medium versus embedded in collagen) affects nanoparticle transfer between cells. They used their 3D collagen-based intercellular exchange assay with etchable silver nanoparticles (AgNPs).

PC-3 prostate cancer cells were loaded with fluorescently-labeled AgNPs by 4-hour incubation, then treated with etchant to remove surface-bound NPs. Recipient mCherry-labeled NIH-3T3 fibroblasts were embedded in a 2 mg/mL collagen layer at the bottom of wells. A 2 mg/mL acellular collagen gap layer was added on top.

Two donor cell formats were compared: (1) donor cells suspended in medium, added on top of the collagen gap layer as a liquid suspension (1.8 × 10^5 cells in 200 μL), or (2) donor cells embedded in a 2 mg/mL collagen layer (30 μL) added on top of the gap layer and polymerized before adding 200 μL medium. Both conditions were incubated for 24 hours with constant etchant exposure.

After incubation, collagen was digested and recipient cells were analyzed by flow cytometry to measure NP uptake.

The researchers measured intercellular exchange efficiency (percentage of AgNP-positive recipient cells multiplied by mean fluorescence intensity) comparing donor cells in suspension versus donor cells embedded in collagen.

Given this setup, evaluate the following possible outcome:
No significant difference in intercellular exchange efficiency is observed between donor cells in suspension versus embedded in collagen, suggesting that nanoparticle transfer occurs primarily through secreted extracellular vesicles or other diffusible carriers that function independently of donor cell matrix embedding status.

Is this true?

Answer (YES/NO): YES